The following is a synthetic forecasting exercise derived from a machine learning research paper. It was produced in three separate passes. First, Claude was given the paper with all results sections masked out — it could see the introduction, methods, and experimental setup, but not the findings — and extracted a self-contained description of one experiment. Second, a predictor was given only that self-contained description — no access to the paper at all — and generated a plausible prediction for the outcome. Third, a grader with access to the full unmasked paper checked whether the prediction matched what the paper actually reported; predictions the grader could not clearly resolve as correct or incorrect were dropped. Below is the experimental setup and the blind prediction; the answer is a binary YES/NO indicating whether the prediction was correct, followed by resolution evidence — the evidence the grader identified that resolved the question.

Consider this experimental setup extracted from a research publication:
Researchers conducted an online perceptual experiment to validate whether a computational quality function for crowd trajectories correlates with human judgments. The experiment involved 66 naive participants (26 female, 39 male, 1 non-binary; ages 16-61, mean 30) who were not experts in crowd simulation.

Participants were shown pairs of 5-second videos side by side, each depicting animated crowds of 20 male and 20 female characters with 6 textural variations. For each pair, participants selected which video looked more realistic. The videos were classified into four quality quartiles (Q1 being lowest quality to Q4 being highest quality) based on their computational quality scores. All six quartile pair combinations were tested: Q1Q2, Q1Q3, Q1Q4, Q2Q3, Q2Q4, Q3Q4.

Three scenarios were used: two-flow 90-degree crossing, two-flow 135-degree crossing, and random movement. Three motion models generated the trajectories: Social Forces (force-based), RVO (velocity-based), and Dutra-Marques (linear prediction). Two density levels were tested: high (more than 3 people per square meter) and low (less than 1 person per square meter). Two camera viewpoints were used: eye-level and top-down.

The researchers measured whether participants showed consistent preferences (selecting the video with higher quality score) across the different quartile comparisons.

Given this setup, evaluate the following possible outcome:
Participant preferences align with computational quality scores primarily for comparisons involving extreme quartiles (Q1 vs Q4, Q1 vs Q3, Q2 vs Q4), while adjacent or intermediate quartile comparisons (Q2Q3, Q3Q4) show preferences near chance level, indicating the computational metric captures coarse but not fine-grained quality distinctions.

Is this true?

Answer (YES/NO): NO